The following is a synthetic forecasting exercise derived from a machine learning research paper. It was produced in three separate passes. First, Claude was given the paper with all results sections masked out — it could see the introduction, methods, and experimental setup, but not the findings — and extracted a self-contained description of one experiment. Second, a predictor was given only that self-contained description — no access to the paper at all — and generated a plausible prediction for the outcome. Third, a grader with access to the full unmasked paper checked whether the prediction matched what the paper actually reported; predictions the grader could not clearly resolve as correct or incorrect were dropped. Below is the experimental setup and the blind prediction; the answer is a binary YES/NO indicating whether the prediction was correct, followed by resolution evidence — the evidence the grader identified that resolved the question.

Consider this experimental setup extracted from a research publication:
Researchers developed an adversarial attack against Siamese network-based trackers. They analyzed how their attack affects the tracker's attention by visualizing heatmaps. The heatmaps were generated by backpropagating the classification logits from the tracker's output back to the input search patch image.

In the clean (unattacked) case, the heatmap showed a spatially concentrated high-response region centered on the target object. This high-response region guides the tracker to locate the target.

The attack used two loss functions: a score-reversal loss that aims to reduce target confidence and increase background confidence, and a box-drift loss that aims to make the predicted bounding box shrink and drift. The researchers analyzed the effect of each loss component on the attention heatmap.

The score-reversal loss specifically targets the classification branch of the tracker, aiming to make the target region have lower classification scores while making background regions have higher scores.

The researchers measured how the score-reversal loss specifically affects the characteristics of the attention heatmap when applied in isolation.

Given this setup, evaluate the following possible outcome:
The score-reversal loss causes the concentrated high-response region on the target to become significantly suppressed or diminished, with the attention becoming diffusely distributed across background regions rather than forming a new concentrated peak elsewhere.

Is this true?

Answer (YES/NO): YES